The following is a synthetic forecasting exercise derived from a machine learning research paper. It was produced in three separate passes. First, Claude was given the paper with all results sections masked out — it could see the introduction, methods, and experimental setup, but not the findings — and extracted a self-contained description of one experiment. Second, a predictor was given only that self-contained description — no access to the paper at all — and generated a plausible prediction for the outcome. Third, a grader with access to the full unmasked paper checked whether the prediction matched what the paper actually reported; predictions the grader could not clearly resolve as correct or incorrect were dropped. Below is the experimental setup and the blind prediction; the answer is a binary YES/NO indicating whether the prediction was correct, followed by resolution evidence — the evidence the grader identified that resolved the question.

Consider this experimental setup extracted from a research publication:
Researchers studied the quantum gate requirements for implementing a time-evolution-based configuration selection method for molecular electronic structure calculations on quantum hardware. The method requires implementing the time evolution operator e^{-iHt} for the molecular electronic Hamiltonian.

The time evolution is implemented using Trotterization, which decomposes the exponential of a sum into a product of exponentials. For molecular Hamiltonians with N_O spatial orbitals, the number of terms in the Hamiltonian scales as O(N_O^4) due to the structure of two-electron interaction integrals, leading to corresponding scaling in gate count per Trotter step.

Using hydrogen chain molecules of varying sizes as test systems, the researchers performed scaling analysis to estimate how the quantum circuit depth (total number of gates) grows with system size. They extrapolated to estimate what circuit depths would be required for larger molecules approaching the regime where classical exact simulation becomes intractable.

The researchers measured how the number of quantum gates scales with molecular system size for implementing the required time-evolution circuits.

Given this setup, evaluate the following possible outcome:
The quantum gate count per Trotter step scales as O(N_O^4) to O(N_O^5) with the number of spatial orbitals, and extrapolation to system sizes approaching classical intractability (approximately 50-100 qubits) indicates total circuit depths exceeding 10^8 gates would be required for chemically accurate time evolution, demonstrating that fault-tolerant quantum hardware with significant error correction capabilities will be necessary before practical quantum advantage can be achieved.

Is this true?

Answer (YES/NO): NO